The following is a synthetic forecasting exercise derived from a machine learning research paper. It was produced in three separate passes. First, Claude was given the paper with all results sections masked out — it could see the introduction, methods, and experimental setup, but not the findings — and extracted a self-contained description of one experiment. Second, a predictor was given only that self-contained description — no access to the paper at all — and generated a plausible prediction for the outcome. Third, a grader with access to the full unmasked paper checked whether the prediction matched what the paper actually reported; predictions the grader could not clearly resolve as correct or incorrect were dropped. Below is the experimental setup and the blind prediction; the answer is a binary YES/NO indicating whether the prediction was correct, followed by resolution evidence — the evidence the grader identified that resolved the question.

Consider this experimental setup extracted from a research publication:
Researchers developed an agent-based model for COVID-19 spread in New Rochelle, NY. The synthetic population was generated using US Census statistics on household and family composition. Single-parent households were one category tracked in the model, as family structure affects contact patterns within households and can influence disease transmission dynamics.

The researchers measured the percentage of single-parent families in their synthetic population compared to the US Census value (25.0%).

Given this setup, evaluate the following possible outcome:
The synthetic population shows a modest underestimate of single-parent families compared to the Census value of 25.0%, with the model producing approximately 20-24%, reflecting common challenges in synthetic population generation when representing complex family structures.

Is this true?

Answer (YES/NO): NO